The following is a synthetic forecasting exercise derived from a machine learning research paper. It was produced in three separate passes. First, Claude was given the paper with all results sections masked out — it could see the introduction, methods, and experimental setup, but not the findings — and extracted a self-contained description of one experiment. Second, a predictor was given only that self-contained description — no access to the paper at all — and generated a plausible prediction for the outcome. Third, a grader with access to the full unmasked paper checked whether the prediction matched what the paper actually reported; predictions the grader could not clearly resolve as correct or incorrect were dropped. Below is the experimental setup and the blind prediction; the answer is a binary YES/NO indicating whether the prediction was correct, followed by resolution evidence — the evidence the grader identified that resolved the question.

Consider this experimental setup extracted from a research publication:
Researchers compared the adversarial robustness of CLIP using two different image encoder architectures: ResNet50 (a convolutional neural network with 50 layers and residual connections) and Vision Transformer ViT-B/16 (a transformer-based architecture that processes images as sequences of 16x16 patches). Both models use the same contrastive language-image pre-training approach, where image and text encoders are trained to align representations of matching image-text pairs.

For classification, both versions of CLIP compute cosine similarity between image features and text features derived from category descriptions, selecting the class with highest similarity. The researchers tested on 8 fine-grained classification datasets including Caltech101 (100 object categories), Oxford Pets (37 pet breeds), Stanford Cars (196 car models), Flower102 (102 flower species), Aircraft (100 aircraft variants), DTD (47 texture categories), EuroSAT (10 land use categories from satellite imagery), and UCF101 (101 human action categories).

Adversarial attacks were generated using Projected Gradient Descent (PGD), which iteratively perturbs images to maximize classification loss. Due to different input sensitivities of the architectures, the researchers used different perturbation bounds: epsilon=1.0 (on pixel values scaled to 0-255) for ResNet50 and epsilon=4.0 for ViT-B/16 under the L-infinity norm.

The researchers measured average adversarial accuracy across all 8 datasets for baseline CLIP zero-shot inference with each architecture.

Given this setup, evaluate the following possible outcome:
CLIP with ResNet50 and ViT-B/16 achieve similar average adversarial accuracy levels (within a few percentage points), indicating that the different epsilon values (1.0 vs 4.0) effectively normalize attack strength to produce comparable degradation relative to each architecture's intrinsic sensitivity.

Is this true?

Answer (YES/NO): YES